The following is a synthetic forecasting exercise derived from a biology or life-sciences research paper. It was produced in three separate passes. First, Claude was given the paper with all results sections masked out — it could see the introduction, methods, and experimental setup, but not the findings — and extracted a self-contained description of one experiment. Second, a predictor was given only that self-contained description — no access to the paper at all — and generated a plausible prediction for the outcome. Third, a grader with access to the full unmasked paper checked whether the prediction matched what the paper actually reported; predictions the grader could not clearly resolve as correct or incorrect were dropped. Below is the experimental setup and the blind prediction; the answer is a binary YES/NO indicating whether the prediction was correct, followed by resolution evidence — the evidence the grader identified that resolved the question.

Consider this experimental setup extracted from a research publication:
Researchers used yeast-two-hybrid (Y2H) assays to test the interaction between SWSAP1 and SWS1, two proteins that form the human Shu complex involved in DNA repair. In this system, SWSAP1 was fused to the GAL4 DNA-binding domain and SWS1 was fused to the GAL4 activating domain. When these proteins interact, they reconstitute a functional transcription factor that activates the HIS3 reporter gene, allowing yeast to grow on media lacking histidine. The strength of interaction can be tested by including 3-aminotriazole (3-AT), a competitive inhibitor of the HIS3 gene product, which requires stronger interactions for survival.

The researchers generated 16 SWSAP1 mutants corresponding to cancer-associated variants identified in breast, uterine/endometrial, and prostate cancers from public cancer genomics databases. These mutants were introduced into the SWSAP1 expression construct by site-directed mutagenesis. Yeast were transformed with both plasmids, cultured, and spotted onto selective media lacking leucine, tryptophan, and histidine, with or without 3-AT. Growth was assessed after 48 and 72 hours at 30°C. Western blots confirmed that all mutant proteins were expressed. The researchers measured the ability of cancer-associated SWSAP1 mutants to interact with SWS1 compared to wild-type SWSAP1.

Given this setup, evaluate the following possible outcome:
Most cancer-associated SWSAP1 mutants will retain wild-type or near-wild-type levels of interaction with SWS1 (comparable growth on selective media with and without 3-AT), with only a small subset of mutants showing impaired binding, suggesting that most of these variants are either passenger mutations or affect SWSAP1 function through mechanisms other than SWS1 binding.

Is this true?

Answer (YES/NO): NO